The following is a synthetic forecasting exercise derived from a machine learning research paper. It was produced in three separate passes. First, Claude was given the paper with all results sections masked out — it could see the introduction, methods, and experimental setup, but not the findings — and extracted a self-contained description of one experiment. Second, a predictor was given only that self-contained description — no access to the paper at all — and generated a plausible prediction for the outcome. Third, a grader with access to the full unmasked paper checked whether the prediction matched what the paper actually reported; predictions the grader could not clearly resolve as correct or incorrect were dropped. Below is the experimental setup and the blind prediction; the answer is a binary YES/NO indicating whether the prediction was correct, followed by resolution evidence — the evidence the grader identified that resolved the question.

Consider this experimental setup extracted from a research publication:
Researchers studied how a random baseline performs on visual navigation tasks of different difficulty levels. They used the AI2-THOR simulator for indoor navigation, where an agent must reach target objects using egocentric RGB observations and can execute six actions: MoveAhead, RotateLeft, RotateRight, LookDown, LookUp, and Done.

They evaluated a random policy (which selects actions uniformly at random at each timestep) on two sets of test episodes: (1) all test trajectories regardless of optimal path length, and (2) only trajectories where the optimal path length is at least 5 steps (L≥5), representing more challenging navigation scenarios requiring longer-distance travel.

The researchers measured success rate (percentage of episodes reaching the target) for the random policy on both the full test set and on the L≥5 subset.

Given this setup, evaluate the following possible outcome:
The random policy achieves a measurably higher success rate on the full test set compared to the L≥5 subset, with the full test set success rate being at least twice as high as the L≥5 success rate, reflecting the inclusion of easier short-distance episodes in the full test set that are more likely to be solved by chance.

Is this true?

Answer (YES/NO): YES